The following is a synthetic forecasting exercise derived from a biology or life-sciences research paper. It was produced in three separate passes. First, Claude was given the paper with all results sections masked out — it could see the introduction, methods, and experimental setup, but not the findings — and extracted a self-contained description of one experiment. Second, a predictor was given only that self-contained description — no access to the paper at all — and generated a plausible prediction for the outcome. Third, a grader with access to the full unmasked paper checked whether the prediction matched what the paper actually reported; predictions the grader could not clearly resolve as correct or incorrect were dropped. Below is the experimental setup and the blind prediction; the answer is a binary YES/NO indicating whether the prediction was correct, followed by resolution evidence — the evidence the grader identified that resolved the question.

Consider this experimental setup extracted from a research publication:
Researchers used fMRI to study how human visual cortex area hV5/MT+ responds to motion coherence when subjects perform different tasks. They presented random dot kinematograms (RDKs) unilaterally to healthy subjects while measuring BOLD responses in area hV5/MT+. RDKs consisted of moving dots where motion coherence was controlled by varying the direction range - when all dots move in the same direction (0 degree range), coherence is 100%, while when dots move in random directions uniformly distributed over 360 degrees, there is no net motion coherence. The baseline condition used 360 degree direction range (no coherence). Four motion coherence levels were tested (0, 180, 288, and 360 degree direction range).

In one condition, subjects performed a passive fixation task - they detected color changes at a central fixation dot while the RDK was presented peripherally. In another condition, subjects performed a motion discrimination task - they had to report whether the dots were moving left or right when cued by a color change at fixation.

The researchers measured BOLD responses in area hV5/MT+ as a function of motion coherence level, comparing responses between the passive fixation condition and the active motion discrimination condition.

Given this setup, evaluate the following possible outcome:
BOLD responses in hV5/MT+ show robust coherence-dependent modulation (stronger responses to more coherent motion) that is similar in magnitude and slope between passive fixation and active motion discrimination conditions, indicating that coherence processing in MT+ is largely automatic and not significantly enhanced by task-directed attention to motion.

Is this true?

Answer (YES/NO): NO